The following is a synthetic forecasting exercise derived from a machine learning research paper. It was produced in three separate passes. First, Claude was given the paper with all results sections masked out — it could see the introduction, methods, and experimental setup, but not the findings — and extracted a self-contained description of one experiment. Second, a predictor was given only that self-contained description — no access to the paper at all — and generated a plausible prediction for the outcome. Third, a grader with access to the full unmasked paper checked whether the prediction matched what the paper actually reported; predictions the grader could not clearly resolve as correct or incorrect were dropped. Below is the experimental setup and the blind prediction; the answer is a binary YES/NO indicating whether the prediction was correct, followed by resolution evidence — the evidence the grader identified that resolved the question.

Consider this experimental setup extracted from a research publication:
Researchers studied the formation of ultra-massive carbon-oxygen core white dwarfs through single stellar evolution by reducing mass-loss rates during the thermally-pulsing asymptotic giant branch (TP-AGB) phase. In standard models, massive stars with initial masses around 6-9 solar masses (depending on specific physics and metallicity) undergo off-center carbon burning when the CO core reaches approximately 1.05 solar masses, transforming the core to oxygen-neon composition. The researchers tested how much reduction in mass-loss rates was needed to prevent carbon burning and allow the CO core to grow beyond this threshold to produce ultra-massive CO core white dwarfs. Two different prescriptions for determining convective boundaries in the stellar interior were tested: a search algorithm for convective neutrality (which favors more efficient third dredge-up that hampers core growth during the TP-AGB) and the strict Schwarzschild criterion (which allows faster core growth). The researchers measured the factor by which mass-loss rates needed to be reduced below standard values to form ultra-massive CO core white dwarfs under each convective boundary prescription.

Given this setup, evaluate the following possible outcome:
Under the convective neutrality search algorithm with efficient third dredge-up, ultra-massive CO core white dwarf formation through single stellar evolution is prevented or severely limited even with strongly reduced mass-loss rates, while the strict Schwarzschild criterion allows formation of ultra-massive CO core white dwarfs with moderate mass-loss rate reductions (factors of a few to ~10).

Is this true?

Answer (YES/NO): NO